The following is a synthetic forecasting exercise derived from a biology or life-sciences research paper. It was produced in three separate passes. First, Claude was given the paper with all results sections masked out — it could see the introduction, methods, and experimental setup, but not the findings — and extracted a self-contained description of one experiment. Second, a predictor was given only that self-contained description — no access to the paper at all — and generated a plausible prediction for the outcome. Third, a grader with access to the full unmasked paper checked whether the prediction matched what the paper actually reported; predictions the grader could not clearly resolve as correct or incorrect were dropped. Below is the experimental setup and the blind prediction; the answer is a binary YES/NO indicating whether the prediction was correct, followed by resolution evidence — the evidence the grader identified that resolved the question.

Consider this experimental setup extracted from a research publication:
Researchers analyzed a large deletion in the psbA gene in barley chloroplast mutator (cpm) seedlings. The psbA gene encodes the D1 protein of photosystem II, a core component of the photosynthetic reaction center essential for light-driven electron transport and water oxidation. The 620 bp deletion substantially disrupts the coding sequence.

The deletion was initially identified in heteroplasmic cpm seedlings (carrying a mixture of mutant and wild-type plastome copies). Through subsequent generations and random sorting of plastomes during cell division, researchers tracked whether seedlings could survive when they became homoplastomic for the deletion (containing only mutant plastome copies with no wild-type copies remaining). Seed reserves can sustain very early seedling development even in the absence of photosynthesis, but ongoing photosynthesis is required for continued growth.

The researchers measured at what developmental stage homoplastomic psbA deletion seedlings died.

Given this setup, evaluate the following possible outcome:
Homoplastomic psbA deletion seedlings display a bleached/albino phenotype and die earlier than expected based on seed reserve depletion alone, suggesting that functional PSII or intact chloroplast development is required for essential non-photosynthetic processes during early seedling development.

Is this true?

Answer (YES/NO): NO